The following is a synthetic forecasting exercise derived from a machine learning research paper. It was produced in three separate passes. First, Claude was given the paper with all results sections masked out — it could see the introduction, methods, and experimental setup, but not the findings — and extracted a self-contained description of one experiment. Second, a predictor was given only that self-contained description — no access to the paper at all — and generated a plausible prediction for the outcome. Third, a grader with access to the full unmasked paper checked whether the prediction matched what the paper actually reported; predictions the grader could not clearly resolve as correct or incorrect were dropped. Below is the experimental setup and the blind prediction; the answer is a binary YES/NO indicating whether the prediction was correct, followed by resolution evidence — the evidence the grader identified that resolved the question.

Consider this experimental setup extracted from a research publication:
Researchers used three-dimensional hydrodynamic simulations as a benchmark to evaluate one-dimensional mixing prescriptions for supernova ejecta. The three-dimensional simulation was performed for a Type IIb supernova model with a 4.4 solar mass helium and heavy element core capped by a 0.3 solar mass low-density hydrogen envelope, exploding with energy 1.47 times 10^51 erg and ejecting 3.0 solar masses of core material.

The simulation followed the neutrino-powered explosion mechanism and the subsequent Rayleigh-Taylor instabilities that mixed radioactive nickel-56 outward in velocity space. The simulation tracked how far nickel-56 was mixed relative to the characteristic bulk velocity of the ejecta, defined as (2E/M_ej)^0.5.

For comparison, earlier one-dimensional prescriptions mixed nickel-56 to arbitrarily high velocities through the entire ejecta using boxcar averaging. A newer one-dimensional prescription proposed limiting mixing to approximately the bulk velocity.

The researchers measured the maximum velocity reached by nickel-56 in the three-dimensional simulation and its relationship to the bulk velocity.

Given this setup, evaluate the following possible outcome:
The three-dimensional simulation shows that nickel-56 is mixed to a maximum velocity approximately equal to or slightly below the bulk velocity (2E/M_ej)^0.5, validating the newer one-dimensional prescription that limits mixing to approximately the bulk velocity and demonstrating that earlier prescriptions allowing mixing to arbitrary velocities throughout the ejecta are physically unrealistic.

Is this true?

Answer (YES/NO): YES